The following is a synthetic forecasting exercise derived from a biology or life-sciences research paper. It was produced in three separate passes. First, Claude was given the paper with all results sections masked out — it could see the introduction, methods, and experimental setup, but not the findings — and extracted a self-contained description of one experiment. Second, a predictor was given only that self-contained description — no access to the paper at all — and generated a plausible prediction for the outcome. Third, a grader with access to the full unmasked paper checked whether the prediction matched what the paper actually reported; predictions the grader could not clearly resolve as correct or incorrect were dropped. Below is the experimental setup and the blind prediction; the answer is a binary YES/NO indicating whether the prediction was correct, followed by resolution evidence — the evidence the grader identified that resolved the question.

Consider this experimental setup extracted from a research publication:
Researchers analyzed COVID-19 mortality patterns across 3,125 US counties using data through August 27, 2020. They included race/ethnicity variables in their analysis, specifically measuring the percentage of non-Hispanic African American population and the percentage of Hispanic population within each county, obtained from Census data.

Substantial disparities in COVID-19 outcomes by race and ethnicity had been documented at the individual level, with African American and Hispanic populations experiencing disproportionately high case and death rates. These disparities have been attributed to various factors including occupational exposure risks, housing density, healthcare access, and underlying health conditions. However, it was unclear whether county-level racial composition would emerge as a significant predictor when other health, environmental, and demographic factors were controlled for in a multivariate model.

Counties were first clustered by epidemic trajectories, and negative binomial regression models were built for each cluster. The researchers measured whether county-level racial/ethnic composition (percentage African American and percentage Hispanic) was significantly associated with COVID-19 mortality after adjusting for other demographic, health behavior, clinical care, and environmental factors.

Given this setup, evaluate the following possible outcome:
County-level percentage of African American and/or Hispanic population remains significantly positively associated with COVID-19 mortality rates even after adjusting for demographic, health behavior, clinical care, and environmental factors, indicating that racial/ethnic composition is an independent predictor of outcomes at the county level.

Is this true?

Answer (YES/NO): YES